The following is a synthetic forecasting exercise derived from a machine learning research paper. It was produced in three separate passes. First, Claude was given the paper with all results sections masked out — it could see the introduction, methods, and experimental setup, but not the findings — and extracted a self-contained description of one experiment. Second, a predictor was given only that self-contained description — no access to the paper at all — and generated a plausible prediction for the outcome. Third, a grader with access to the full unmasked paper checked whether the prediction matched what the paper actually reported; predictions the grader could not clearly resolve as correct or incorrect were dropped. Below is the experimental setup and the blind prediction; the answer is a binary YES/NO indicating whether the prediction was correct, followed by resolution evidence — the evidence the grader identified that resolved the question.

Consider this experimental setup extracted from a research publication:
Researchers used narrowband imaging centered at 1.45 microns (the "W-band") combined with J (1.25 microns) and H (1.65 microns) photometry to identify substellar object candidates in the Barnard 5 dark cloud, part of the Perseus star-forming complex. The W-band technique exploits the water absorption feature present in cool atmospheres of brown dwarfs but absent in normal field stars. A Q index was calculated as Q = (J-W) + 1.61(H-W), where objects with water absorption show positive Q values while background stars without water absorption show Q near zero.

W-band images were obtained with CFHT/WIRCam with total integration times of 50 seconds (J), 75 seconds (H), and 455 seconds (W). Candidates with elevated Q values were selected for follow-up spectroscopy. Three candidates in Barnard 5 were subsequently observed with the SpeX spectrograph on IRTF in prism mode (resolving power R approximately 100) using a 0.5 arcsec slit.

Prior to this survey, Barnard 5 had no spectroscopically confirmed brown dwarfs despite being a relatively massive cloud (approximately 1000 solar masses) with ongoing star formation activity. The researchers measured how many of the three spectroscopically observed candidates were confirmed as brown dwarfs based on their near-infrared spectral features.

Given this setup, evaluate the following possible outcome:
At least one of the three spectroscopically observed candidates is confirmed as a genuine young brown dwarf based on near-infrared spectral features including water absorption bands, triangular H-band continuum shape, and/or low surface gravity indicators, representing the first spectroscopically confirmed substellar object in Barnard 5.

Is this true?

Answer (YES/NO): YES